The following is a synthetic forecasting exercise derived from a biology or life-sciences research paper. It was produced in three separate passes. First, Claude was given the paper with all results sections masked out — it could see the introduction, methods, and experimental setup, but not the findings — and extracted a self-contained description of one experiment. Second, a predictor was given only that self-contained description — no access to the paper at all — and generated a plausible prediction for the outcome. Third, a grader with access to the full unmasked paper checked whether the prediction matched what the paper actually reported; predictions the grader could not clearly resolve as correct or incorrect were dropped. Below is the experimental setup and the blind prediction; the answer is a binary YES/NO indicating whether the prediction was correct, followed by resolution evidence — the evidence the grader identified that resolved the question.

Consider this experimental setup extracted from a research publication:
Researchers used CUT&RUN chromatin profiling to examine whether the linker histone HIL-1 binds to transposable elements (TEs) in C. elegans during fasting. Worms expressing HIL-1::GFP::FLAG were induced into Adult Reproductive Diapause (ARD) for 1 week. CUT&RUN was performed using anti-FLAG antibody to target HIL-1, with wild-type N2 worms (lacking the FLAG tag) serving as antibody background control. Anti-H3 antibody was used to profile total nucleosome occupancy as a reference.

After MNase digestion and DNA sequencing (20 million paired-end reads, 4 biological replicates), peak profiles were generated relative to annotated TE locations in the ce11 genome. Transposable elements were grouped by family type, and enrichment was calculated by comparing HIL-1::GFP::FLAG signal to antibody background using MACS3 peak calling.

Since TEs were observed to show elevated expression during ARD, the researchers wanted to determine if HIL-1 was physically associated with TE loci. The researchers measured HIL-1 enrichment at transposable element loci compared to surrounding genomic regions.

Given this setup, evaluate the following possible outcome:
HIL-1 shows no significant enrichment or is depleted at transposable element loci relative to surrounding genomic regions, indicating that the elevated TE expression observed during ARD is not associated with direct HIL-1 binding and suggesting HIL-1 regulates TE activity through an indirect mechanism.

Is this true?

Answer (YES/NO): NO